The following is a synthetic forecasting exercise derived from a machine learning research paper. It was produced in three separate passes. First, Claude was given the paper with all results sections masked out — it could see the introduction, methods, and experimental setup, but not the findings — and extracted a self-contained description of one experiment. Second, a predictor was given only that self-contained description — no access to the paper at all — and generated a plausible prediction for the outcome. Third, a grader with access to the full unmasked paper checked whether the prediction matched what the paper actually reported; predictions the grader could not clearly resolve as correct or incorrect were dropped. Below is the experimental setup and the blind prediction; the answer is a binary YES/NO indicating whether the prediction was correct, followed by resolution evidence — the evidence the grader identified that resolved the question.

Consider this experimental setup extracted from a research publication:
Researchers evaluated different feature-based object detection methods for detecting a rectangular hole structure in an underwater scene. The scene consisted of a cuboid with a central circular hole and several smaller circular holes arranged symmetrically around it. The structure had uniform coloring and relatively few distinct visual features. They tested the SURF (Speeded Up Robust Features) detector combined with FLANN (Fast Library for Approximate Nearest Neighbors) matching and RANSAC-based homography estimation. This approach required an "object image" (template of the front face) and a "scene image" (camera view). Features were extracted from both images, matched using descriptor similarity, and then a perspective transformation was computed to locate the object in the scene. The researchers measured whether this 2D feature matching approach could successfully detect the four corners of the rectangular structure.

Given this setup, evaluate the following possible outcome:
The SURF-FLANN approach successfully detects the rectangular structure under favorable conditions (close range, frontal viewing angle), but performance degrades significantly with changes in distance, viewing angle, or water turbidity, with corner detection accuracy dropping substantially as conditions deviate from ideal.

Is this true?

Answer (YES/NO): NO